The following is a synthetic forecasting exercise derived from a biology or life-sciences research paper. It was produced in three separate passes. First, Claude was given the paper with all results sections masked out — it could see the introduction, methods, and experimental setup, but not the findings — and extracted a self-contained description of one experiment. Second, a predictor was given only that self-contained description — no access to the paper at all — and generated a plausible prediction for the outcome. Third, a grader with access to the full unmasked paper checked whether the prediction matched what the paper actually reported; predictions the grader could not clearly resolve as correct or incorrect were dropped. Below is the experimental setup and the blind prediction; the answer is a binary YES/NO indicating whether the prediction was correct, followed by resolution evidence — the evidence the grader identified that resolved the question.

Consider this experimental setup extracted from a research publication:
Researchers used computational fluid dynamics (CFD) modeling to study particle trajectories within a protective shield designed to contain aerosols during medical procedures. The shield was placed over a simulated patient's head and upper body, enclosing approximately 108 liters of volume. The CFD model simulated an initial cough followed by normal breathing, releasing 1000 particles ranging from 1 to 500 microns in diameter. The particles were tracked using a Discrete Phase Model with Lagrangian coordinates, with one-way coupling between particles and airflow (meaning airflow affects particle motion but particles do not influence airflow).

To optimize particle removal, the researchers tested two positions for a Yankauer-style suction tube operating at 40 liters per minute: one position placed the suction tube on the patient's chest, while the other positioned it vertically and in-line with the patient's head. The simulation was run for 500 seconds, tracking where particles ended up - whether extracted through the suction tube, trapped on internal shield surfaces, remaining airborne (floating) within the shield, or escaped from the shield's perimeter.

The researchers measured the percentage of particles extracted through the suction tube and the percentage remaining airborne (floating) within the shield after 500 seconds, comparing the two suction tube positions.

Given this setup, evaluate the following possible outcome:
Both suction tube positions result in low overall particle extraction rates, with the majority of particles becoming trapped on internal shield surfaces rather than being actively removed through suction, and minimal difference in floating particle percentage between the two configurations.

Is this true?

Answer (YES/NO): NO